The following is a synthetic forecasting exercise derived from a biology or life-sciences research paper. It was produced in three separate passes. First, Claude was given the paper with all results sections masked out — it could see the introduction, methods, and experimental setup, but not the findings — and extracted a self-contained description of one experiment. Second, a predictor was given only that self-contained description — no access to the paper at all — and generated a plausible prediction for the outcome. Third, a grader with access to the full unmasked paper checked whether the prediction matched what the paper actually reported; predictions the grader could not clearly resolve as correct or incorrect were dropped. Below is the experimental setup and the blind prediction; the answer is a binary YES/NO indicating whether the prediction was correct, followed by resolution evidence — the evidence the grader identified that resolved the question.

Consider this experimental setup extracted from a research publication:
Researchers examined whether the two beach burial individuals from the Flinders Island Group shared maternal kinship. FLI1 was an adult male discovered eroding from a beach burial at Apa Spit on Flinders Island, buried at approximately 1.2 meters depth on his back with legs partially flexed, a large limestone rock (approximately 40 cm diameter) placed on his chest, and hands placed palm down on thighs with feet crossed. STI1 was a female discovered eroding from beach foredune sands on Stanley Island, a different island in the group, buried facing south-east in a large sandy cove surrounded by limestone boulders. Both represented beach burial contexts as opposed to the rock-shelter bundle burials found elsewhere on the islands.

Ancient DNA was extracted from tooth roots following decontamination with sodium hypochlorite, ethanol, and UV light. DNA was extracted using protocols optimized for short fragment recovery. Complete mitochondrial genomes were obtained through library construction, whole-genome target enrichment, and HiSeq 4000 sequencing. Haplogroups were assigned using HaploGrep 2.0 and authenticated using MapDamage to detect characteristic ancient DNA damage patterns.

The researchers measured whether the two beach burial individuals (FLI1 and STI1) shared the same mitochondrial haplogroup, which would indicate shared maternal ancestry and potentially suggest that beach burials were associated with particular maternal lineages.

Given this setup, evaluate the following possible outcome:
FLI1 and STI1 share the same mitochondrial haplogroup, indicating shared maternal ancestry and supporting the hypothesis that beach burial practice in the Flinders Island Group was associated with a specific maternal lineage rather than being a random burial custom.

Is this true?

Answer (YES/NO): NO